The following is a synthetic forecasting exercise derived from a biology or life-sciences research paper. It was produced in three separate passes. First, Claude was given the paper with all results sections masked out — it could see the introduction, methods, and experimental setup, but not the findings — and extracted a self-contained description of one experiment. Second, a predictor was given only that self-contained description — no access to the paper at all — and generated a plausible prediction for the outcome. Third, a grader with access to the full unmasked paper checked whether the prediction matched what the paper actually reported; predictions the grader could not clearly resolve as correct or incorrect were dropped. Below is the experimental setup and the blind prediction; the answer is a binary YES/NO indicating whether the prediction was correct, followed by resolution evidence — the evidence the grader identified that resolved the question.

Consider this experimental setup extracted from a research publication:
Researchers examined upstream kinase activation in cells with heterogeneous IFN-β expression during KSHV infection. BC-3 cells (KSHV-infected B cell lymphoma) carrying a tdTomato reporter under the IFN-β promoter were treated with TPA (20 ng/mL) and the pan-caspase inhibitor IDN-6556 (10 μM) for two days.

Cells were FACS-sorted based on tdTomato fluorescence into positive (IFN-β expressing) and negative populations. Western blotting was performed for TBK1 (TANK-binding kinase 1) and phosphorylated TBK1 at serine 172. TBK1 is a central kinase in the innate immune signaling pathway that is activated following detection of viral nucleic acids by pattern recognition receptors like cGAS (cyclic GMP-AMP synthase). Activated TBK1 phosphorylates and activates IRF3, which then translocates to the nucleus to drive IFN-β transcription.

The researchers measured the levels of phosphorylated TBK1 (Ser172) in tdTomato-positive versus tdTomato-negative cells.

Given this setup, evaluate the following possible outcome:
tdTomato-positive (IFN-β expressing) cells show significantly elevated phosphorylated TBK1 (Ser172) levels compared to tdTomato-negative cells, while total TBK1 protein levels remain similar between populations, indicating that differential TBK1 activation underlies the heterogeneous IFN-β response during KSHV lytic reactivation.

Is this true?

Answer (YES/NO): NO